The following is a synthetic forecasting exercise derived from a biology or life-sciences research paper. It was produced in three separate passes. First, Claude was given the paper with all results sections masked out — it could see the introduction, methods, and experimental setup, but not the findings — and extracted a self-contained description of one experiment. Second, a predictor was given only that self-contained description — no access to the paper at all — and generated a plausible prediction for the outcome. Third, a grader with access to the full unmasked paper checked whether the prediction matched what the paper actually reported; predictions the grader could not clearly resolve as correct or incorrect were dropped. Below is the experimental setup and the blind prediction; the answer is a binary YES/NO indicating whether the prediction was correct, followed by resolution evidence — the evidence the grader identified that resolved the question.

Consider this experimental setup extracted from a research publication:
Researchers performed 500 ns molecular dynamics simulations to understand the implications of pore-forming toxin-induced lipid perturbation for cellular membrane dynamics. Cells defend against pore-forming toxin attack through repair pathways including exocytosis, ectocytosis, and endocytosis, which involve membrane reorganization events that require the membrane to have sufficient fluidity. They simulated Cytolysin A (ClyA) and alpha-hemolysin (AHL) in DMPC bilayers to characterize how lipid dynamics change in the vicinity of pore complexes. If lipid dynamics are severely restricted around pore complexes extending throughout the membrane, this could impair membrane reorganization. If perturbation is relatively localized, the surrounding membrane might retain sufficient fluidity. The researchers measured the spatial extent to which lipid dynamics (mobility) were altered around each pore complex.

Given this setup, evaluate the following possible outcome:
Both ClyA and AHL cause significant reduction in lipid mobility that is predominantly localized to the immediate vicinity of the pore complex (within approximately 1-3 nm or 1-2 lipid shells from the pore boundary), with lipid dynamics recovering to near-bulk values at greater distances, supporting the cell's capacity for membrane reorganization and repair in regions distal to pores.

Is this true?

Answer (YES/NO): NO